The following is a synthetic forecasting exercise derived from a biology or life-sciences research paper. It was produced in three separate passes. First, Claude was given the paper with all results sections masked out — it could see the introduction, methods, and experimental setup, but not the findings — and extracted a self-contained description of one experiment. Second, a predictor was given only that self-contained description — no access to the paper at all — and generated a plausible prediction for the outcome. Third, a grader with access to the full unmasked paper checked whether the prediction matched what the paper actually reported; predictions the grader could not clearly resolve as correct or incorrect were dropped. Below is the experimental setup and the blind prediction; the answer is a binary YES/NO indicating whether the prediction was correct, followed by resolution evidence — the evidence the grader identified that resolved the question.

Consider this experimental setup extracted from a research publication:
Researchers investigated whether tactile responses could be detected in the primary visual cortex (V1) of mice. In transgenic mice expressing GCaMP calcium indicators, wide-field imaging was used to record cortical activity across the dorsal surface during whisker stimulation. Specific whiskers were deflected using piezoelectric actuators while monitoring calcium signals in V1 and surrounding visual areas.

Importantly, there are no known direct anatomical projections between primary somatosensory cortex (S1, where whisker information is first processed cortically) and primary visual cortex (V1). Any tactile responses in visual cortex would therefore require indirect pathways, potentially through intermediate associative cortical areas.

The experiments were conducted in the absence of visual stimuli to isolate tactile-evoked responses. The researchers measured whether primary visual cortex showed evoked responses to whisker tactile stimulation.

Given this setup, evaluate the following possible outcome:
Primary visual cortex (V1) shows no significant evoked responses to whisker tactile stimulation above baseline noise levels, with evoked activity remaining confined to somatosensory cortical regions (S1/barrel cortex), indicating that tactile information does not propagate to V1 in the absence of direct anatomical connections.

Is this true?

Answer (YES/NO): NO